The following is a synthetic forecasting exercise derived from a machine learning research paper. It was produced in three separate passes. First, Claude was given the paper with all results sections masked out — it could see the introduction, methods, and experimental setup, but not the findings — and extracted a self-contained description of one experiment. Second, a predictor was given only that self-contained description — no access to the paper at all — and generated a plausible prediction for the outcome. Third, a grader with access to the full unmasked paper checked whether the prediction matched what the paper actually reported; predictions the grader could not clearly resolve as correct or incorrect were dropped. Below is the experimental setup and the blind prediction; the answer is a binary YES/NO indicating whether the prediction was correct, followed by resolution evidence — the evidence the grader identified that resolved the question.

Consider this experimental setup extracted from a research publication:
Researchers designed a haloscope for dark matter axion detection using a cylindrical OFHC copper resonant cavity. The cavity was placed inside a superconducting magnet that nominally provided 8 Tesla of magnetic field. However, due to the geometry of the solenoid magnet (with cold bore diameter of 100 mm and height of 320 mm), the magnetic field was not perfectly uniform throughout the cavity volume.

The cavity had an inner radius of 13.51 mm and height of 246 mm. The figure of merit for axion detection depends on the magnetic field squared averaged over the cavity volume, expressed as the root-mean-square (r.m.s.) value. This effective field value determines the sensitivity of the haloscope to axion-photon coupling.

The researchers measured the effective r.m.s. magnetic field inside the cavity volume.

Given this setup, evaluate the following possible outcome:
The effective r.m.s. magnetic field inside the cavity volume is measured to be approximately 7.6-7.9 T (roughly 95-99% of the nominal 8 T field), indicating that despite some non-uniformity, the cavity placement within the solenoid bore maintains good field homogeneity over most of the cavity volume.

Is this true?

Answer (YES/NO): NO